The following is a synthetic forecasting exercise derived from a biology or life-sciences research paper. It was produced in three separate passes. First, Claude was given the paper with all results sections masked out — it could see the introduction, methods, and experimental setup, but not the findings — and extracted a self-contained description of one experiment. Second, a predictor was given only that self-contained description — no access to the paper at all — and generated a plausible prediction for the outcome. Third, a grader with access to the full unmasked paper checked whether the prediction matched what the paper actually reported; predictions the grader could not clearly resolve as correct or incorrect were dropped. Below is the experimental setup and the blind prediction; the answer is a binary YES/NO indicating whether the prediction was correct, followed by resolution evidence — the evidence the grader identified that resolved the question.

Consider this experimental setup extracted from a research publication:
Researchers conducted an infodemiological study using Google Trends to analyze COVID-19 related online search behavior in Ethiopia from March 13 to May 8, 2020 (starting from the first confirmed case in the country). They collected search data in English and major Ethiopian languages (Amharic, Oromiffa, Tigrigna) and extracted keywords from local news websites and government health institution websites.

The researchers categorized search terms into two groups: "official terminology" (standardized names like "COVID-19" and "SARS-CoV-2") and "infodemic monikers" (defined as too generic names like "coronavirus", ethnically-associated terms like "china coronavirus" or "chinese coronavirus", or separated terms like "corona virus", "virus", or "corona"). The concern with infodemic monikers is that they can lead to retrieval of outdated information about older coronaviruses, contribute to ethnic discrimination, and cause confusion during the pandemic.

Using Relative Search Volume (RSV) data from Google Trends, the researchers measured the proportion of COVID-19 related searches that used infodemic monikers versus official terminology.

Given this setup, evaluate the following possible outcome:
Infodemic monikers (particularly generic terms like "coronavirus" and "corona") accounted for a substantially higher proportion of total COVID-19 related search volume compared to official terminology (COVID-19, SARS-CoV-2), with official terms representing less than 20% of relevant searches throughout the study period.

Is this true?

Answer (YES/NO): YES